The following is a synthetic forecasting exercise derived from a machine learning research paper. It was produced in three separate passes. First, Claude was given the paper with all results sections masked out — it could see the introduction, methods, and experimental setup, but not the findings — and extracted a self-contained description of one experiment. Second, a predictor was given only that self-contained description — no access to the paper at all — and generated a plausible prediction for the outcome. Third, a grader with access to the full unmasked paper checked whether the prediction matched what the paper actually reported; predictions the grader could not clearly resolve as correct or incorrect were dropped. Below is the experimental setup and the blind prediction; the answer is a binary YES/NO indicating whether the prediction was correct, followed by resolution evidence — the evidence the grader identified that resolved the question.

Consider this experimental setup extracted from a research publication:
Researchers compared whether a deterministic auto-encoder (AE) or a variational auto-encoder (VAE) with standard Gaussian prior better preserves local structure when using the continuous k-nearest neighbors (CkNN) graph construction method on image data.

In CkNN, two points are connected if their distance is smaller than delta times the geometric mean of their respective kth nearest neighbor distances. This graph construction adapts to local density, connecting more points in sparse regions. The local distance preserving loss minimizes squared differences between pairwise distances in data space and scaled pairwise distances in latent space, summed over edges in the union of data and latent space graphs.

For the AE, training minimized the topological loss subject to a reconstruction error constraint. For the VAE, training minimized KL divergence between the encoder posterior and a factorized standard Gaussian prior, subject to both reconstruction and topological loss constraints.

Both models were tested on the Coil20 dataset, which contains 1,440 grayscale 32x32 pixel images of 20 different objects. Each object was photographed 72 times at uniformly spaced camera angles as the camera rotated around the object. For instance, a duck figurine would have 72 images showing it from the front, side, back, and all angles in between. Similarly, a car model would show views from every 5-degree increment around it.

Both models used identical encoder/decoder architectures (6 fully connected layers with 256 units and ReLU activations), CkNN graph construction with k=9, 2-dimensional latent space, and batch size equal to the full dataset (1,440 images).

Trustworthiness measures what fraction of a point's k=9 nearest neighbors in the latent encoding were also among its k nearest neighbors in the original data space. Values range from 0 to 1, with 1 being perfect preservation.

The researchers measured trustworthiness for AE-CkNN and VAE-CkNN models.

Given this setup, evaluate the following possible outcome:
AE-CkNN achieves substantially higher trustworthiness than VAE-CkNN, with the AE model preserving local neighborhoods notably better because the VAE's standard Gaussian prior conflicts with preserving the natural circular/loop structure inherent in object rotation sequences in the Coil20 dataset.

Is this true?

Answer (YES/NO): NO